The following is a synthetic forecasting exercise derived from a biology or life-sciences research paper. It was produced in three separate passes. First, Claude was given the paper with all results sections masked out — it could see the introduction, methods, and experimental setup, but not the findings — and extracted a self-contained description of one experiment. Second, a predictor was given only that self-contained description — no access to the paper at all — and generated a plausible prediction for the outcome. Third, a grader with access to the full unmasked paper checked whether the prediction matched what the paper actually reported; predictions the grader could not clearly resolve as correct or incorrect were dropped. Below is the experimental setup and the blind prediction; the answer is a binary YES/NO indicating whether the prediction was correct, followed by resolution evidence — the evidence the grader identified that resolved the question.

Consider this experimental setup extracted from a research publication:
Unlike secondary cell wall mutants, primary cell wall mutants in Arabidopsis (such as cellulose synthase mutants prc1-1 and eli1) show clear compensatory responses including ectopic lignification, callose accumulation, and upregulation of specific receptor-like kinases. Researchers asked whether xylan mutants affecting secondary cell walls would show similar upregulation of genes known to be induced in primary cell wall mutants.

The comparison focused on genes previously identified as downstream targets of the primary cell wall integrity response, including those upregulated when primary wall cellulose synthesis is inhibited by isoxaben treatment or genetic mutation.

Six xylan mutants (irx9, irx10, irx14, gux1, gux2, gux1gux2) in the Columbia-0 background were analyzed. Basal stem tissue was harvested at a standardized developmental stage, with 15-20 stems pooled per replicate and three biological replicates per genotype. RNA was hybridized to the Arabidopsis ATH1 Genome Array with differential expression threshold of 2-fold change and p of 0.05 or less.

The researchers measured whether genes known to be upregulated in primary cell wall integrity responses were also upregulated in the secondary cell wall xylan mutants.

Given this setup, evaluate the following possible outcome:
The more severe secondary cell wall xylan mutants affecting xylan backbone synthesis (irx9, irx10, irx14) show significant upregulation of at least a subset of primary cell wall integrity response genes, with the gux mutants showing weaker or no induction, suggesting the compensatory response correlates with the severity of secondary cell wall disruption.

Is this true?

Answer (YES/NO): NO